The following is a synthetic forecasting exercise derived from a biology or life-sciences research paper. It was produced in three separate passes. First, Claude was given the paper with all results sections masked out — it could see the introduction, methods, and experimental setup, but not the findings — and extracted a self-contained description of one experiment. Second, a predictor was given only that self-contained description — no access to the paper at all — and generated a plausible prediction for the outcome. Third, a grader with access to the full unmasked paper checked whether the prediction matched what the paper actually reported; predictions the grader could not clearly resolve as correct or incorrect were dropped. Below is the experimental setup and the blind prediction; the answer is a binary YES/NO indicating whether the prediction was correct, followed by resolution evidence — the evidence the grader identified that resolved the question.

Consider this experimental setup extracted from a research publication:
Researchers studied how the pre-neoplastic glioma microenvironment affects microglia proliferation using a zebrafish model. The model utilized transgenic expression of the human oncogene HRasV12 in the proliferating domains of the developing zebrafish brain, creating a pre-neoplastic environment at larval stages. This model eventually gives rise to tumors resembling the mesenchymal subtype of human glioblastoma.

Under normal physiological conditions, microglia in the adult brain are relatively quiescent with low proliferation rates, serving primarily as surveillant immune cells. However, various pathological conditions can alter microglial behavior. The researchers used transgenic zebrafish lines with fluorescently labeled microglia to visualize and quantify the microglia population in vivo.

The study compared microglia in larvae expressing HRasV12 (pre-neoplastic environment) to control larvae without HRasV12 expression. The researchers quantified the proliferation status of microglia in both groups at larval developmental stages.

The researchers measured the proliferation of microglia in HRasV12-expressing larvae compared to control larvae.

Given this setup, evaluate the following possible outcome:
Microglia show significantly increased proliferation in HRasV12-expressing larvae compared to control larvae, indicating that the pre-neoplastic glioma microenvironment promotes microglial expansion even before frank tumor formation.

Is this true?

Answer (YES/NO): YES